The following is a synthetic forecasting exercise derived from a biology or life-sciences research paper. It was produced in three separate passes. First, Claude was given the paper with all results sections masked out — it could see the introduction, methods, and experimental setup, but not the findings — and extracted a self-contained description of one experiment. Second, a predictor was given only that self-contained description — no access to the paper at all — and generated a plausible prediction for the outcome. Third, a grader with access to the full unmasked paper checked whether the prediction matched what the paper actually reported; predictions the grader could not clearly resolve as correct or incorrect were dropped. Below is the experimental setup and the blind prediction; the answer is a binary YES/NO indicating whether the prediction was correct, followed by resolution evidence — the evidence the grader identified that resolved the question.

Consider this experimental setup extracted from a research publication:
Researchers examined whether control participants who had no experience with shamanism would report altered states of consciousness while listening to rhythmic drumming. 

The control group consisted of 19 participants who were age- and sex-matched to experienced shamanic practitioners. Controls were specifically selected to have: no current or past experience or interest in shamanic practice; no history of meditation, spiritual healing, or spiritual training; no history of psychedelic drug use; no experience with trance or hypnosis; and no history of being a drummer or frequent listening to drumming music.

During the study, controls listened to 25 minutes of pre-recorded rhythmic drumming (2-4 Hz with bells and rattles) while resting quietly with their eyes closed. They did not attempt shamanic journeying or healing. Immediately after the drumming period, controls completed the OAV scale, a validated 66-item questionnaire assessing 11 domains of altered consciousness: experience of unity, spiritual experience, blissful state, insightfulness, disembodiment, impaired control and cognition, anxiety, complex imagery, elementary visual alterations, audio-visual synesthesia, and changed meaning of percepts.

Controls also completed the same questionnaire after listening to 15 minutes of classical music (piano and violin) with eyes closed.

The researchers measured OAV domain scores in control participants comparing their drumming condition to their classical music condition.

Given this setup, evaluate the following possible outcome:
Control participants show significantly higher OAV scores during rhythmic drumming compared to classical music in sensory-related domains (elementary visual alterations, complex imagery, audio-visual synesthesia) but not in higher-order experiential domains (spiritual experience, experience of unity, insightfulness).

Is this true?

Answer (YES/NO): NO